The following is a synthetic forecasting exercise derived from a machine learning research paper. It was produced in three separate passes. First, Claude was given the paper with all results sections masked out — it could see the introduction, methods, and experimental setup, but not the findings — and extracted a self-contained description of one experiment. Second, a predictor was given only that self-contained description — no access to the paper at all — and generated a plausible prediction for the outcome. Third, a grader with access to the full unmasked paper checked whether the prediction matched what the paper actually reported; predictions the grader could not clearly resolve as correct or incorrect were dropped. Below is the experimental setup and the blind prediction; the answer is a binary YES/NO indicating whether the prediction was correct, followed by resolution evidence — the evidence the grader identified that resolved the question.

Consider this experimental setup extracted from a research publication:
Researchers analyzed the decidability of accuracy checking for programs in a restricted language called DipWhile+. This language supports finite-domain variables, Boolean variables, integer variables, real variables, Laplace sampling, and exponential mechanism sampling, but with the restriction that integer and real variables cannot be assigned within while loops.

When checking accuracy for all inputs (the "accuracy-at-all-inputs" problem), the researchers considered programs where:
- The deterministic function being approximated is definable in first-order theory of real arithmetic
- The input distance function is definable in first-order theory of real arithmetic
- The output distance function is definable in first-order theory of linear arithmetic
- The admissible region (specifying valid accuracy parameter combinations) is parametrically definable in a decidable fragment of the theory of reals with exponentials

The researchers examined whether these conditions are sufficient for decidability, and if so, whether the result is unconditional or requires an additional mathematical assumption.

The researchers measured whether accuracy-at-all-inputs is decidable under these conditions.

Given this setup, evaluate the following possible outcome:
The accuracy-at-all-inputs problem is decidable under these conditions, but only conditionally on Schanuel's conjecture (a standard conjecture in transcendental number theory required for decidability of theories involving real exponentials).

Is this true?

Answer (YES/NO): YES